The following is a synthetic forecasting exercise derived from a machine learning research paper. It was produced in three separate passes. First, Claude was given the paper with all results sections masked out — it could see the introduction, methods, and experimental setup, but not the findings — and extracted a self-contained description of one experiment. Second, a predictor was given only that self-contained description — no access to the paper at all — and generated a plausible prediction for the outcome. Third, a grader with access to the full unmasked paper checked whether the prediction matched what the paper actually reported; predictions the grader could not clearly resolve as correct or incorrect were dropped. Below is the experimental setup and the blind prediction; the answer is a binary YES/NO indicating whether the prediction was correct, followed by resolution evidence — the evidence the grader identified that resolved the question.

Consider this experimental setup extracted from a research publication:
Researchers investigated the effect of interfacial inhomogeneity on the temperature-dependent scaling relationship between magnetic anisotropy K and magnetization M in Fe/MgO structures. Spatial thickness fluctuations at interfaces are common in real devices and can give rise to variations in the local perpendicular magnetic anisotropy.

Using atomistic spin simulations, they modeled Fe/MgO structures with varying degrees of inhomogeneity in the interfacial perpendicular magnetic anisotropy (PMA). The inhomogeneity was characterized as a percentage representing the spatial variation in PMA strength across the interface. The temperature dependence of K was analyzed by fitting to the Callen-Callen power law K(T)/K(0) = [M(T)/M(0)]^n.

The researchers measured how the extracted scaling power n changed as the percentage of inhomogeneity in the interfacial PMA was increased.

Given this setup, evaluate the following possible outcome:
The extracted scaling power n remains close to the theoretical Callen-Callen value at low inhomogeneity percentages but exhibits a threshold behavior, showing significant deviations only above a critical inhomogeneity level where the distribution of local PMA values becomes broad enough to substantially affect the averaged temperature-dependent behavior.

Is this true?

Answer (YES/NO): NO